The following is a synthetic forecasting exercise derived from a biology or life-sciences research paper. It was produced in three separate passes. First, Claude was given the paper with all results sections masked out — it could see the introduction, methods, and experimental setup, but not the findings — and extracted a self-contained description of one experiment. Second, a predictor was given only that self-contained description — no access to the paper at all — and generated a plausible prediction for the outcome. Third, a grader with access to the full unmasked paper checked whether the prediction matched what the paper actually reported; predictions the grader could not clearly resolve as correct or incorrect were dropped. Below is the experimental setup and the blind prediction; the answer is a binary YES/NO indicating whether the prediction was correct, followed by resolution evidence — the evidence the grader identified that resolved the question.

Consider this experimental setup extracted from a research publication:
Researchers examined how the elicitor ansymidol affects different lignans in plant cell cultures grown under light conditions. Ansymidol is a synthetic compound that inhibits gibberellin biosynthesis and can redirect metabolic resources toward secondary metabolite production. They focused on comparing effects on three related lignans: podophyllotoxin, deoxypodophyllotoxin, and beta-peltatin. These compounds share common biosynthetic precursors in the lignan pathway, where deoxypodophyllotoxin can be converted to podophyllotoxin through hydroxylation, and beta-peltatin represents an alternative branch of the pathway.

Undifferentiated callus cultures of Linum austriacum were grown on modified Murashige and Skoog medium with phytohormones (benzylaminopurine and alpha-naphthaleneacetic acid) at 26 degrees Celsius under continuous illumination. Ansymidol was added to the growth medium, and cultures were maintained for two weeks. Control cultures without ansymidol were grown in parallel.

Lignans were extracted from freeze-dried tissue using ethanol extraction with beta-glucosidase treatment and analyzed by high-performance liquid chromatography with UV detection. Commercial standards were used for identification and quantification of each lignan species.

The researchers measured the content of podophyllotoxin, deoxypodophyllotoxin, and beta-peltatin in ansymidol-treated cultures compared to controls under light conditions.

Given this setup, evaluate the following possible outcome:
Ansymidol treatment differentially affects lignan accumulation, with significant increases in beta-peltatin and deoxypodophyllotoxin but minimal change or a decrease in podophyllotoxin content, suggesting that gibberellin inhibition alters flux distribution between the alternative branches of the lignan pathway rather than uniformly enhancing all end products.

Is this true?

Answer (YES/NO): NO